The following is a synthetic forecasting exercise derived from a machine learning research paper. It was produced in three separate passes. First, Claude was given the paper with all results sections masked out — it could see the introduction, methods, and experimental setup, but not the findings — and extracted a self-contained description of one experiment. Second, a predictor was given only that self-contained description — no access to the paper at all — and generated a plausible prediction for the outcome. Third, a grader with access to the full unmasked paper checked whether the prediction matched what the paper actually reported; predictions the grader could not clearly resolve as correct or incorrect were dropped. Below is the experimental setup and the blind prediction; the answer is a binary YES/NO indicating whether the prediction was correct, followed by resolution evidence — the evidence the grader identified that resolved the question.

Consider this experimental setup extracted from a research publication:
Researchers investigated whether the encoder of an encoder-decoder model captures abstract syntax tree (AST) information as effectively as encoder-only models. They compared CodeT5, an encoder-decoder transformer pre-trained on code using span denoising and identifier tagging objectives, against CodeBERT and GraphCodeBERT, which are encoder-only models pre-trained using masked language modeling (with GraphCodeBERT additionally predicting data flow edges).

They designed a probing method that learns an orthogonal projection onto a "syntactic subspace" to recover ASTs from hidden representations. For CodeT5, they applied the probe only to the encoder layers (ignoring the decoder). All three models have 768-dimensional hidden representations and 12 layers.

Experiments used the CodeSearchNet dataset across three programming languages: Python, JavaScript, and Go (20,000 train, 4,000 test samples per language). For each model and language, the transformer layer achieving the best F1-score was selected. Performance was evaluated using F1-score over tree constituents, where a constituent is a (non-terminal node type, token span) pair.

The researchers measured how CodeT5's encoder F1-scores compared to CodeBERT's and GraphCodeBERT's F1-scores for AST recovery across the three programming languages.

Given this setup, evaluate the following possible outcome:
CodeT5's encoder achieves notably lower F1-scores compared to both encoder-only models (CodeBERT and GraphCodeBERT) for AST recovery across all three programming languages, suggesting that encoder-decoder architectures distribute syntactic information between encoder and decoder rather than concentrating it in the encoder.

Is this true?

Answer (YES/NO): NO